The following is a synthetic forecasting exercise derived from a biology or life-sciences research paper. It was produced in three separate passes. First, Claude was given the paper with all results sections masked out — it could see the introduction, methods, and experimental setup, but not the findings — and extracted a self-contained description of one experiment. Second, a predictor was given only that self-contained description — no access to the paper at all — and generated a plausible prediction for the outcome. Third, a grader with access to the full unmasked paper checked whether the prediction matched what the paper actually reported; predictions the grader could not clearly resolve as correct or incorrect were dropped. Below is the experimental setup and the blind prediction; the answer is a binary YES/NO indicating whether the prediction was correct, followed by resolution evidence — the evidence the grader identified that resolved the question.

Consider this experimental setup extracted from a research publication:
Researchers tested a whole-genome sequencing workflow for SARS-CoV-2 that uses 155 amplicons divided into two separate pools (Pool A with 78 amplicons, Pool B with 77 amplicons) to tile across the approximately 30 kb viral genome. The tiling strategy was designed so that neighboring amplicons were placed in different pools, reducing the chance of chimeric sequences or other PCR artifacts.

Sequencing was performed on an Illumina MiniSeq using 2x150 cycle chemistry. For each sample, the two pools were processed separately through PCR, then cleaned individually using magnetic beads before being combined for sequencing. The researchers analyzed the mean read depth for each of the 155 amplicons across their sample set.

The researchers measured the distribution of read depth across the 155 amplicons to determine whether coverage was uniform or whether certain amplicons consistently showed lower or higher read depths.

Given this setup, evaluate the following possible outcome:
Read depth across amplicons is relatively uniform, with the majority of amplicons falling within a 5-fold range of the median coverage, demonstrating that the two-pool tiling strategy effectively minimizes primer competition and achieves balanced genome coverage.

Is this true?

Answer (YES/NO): NO